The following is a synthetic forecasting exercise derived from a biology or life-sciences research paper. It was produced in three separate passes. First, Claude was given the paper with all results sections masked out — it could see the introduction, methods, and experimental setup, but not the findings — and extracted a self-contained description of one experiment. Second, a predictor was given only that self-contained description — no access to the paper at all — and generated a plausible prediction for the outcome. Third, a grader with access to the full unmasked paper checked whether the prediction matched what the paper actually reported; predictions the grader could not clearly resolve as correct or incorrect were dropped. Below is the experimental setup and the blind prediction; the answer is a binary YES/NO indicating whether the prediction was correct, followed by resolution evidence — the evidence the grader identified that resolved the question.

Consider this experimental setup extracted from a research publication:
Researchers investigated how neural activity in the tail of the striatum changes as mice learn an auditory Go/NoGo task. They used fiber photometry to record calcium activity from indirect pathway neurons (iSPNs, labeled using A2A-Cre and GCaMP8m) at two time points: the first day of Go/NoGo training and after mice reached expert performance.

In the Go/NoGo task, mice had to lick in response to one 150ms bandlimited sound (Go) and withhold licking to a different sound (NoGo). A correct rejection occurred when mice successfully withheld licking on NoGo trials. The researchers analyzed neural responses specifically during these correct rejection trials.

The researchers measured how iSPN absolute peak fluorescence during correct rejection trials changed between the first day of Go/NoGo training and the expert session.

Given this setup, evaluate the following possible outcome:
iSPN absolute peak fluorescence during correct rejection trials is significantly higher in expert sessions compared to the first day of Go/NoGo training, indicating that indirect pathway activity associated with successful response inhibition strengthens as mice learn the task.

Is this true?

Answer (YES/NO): NO